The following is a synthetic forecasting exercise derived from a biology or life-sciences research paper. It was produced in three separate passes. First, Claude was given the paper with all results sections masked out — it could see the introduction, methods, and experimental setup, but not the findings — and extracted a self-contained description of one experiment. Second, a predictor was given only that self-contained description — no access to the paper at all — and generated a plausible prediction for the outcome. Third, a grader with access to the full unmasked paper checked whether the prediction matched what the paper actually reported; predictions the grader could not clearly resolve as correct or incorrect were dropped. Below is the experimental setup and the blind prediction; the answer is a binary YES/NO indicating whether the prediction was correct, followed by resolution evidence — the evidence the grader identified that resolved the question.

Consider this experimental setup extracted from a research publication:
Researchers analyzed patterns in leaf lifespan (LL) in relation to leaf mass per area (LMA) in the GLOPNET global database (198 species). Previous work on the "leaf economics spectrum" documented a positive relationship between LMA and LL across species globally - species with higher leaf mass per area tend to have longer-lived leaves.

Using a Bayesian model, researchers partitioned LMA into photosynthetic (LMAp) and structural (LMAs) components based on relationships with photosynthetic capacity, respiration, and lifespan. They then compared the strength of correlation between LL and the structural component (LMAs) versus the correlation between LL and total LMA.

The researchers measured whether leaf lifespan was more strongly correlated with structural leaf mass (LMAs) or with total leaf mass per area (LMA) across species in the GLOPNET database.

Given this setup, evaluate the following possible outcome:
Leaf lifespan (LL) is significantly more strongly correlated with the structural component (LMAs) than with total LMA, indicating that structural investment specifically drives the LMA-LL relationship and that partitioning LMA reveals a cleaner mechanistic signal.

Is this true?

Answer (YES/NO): YES